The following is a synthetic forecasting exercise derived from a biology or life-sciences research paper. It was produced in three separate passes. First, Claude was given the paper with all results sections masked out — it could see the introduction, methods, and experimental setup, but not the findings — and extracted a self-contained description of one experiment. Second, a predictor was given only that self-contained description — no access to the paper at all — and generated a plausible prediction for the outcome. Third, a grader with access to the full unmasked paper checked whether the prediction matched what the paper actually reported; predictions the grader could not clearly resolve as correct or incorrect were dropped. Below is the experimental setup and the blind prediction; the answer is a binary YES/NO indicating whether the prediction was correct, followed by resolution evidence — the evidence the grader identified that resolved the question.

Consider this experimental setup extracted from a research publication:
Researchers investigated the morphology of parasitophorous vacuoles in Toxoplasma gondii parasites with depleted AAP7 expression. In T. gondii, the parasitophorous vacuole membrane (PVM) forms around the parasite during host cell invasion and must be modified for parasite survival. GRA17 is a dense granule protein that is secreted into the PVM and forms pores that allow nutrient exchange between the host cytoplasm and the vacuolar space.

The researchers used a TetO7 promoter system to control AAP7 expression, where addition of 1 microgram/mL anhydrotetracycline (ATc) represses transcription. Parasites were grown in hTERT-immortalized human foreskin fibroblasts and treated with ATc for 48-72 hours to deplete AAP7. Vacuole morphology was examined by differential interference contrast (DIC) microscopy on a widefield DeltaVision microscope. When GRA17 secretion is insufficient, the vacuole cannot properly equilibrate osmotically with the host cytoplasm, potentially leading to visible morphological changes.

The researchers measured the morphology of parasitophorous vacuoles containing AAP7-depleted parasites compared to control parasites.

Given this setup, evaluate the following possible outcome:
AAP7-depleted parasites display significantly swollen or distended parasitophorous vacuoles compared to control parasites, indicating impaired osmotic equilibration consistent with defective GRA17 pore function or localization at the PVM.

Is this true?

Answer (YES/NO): YES